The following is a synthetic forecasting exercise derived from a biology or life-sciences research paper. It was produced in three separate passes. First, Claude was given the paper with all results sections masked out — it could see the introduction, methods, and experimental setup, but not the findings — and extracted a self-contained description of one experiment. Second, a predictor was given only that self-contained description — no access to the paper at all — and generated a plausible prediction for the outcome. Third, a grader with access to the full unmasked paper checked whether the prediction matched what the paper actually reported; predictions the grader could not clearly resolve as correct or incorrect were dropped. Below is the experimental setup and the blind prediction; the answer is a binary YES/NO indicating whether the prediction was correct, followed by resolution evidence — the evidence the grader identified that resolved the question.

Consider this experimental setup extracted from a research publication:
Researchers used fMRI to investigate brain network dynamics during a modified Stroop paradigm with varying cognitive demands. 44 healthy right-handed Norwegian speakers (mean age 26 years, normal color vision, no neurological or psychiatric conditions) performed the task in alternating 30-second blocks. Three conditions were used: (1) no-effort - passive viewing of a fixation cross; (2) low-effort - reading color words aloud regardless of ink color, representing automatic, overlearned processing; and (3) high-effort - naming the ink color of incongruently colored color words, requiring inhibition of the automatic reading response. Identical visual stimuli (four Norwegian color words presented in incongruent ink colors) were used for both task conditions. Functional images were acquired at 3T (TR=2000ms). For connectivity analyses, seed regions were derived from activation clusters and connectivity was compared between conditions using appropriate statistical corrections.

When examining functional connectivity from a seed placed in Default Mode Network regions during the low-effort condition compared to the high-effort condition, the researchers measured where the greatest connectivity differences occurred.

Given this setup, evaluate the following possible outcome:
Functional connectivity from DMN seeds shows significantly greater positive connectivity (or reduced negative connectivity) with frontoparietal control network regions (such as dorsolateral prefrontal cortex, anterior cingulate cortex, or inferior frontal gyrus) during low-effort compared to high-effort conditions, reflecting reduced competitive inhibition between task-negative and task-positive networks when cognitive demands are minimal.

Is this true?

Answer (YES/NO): NO